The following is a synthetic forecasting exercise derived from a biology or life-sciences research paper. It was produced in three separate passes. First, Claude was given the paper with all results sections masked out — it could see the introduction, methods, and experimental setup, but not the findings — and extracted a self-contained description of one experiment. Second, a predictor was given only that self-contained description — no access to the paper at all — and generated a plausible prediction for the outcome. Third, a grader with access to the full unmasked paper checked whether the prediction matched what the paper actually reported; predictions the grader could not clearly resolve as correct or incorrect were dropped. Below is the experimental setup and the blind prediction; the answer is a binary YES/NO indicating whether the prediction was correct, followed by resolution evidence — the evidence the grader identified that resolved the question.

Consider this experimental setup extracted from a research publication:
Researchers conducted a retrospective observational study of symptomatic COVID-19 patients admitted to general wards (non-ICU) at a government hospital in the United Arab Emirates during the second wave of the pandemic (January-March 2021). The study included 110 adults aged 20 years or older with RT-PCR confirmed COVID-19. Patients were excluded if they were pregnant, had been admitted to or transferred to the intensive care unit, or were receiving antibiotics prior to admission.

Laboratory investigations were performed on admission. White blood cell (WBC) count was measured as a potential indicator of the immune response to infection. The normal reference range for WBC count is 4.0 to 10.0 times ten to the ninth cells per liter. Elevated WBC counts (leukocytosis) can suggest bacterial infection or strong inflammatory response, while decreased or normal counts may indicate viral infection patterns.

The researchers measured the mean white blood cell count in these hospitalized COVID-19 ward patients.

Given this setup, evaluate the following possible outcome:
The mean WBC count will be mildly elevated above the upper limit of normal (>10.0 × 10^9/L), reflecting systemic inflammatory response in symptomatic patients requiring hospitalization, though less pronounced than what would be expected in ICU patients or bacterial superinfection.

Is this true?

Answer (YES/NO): NO